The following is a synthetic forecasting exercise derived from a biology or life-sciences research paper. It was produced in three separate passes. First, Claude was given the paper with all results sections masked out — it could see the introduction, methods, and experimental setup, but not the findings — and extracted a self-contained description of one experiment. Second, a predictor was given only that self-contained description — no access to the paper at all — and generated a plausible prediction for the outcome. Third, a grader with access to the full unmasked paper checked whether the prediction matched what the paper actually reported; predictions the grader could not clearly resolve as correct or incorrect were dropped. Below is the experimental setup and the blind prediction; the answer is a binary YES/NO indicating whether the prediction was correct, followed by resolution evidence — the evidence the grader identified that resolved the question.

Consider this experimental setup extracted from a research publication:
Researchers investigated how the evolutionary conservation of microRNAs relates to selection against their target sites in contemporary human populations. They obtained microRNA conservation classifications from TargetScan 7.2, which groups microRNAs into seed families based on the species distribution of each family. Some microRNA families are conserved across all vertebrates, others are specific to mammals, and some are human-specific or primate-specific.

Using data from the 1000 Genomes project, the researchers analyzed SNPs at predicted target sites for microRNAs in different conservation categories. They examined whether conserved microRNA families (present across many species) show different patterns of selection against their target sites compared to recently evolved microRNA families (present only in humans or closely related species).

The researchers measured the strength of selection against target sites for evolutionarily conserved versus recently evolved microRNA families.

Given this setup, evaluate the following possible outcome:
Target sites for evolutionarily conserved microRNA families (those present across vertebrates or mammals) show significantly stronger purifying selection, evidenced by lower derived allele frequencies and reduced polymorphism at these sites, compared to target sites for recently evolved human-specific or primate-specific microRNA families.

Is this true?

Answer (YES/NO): NO